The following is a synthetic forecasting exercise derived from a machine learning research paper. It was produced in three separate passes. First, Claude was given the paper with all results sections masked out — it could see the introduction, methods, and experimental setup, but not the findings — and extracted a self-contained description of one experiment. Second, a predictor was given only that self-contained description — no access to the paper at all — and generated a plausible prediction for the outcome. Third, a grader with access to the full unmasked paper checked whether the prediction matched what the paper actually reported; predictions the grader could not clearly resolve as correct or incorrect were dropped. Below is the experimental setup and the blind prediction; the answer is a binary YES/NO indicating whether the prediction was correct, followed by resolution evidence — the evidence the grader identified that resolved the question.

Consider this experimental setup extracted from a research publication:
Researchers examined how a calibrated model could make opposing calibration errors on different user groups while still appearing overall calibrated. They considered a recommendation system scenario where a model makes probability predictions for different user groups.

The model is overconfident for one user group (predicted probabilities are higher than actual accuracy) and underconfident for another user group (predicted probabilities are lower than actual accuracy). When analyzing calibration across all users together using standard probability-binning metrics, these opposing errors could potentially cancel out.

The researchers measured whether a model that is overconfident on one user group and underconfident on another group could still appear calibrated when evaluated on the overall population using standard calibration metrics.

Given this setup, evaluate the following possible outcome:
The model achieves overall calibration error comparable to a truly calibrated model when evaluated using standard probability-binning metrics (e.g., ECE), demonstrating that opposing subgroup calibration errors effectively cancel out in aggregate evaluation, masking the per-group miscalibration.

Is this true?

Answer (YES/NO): YES